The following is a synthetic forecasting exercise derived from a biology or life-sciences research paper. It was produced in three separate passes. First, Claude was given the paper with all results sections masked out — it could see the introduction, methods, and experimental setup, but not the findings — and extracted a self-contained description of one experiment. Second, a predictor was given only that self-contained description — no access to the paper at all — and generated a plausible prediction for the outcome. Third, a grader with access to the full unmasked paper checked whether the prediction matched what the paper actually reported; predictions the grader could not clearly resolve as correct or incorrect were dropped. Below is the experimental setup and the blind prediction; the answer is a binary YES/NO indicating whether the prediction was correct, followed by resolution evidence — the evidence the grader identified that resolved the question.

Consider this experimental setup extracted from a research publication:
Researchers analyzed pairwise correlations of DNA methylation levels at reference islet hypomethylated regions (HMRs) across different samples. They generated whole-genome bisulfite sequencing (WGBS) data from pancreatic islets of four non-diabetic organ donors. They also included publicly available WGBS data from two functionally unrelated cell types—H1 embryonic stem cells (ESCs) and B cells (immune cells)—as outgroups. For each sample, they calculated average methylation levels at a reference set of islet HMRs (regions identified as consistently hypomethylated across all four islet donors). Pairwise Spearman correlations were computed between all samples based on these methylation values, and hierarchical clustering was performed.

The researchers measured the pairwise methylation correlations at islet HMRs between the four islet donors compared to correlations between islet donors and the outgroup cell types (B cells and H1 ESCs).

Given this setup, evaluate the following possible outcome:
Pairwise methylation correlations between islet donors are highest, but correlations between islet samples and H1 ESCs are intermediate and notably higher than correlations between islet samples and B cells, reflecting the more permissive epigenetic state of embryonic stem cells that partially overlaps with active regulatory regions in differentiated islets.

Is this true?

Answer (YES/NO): NO